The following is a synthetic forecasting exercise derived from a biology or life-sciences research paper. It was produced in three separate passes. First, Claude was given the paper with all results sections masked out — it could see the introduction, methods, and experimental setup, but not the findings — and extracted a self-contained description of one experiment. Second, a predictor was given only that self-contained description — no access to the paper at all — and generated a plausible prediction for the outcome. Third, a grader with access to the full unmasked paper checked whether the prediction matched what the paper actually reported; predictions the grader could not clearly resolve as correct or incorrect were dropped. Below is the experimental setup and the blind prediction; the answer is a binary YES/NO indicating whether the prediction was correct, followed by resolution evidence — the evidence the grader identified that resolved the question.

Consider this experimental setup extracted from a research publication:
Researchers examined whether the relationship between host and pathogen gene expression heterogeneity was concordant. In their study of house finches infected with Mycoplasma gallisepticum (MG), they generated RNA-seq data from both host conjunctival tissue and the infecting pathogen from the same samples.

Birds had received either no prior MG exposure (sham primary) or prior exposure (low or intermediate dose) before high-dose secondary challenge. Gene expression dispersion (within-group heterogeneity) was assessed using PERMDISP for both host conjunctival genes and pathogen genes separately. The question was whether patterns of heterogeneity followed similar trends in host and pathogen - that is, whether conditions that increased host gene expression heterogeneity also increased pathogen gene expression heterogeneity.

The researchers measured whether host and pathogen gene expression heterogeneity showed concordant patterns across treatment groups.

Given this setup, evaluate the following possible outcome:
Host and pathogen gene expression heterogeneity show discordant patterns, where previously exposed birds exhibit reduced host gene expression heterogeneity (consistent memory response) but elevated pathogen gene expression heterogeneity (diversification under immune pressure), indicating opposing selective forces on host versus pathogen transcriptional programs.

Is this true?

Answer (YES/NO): NO